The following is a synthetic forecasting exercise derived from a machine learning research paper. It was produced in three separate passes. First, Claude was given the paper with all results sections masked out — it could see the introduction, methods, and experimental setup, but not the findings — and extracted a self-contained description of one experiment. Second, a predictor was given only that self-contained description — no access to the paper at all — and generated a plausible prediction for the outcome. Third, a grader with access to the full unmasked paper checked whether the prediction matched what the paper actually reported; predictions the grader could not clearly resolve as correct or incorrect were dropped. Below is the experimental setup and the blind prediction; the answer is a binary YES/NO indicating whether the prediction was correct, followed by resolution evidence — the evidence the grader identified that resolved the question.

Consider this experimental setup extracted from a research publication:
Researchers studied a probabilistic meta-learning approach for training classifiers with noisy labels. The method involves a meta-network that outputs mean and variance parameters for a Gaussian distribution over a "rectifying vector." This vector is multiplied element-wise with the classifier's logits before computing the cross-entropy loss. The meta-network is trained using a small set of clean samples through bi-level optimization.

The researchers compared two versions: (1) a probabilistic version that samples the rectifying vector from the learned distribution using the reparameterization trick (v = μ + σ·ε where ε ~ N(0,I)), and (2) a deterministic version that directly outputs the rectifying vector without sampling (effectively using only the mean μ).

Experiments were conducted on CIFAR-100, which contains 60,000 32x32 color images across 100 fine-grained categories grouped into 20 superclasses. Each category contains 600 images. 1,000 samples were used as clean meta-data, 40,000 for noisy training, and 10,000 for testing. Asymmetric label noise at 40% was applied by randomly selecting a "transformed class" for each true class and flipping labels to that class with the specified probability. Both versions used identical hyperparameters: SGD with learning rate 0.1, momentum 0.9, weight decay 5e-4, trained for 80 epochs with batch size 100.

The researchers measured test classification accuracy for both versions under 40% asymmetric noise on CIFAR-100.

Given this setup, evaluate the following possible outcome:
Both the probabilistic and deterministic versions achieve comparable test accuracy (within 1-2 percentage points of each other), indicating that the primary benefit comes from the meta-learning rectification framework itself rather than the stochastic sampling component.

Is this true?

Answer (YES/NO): NO